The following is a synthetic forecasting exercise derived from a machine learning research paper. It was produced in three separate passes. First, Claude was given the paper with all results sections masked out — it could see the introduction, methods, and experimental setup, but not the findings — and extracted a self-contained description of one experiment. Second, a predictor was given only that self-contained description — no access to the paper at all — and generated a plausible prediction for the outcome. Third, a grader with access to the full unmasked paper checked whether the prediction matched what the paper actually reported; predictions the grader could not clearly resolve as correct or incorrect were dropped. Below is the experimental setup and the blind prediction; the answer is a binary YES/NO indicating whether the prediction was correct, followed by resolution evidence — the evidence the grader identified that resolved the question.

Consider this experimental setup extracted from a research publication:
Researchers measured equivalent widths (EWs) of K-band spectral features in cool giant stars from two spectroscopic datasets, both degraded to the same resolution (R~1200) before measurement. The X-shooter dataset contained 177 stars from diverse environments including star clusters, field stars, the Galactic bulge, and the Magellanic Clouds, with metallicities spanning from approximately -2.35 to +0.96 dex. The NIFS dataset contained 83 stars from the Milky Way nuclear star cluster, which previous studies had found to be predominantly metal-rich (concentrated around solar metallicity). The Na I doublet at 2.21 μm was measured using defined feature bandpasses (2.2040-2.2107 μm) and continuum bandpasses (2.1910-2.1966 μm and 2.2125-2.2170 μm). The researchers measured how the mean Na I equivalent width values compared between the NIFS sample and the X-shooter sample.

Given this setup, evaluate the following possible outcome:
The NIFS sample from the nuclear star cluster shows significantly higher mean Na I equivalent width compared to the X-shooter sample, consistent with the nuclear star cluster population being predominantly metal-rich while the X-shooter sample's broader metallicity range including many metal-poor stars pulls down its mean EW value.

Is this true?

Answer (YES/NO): YES